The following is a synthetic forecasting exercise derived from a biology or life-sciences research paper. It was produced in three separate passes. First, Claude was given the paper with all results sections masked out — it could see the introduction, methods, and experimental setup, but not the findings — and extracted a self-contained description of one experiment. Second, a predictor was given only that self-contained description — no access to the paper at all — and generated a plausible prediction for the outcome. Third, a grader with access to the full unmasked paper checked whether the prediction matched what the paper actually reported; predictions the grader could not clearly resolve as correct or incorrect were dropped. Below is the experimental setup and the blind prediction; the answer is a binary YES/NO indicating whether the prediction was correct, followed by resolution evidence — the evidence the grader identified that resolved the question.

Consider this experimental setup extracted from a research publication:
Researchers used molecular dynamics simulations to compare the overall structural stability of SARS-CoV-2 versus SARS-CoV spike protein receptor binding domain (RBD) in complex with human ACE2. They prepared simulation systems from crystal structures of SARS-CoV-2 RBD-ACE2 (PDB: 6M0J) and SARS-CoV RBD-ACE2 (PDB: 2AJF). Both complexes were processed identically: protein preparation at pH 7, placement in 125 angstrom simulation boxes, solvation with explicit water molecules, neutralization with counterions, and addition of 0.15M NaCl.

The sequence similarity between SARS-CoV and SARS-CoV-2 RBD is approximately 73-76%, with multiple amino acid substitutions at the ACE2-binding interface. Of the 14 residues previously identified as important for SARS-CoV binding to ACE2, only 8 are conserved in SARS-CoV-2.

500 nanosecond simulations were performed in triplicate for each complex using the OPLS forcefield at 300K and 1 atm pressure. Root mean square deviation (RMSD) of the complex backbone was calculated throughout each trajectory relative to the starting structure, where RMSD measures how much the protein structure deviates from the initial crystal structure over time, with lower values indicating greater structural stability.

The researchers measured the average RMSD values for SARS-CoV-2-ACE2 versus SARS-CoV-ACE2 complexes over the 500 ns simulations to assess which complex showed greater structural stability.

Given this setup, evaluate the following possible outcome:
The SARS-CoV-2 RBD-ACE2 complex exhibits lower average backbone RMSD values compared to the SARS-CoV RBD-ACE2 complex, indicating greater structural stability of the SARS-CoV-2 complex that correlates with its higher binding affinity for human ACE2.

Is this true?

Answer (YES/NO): YES